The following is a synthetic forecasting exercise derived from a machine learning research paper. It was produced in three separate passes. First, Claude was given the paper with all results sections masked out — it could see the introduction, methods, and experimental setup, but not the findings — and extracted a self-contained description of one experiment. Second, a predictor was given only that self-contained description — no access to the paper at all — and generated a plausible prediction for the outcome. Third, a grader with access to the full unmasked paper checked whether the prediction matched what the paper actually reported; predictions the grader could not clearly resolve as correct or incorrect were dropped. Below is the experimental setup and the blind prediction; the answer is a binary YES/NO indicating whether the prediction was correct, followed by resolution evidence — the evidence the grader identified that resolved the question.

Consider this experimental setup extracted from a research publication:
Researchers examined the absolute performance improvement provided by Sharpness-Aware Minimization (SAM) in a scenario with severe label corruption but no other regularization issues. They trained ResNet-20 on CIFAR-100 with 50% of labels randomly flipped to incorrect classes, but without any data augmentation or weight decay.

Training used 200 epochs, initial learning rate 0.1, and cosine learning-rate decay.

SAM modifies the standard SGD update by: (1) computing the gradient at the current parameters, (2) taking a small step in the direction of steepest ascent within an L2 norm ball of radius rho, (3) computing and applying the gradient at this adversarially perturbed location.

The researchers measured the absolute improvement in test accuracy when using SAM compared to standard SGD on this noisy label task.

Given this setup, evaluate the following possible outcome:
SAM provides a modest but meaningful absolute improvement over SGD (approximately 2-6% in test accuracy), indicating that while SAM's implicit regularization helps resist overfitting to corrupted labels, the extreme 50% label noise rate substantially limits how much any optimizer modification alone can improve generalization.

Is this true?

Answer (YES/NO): NO